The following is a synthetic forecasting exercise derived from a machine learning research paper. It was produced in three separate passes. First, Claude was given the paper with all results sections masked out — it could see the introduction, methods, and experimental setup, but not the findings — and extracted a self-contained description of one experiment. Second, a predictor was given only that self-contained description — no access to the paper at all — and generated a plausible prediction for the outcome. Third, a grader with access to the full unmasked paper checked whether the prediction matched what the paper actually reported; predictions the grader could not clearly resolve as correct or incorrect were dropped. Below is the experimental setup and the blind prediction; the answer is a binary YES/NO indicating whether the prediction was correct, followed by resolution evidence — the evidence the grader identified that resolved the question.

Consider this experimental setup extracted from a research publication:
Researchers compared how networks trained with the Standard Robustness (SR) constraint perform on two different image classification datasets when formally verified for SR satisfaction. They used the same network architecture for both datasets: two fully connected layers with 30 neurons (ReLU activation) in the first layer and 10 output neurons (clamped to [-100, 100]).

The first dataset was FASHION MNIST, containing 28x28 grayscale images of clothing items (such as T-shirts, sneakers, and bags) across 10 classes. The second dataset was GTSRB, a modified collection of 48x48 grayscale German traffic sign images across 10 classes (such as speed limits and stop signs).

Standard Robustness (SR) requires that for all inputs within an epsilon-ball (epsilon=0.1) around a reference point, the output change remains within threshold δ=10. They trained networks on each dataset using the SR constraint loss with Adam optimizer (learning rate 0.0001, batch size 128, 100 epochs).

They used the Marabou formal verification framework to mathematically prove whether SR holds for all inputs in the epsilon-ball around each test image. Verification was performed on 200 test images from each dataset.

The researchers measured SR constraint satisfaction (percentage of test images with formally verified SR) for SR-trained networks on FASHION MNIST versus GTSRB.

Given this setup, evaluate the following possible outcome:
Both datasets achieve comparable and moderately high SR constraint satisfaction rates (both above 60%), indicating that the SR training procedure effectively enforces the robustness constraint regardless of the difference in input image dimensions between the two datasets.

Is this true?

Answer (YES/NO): NO